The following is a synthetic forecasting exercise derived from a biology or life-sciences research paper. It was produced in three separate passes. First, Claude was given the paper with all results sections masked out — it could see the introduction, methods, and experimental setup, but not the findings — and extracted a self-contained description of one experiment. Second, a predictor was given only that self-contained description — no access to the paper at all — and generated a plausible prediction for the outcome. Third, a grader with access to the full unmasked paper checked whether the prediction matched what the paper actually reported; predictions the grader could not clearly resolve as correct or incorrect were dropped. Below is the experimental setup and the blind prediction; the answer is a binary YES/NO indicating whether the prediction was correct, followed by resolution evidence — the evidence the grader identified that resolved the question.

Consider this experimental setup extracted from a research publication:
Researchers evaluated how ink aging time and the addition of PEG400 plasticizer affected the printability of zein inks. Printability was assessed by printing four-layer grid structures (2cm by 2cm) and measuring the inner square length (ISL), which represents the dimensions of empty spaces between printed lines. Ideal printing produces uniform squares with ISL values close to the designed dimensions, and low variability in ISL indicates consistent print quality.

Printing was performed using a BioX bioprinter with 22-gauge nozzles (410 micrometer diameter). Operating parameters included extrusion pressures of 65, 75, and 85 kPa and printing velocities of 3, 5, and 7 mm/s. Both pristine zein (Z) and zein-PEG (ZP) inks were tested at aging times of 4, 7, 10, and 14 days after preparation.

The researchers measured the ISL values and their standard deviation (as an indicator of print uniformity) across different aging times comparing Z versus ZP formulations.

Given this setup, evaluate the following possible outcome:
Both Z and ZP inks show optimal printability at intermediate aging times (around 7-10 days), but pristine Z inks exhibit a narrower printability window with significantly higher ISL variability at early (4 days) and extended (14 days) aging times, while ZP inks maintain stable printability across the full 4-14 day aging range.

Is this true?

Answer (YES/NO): NO